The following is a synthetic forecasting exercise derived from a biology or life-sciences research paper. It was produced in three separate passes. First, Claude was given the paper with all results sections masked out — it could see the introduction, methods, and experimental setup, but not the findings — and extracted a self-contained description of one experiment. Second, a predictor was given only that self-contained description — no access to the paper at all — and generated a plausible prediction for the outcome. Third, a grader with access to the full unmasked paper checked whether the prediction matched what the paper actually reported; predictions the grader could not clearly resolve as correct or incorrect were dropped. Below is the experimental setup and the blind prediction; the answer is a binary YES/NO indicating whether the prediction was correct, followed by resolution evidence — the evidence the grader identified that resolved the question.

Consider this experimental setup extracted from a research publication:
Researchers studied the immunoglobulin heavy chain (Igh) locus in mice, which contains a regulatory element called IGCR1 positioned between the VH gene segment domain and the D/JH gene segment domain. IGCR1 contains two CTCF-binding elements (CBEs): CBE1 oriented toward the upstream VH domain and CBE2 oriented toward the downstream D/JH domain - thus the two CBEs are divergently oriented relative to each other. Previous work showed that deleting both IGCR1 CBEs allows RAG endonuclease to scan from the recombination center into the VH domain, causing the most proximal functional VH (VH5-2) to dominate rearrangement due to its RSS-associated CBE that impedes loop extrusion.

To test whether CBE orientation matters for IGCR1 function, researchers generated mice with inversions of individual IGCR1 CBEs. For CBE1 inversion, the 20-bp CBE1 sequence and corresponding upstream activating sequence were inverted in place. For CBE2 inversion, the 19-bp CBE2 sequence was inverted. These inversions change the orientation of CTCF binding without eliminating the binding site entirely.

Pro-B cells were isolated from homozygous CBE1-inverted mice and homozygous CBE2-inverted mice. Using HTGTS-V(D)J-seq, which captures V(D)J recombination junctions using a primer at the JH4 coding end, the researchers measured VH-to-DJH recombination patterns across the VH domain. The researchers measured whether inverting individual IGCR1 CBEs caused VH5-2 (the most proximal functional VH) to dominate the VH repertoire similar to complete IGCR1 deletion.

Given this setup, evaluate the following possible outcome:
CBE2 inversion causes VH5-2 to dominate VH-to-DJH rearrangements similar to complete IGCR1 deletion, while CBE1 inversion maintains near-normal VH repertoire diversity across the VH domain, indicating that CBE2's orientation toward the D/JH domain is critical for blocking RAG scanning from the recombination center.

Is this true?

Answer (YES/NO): NO